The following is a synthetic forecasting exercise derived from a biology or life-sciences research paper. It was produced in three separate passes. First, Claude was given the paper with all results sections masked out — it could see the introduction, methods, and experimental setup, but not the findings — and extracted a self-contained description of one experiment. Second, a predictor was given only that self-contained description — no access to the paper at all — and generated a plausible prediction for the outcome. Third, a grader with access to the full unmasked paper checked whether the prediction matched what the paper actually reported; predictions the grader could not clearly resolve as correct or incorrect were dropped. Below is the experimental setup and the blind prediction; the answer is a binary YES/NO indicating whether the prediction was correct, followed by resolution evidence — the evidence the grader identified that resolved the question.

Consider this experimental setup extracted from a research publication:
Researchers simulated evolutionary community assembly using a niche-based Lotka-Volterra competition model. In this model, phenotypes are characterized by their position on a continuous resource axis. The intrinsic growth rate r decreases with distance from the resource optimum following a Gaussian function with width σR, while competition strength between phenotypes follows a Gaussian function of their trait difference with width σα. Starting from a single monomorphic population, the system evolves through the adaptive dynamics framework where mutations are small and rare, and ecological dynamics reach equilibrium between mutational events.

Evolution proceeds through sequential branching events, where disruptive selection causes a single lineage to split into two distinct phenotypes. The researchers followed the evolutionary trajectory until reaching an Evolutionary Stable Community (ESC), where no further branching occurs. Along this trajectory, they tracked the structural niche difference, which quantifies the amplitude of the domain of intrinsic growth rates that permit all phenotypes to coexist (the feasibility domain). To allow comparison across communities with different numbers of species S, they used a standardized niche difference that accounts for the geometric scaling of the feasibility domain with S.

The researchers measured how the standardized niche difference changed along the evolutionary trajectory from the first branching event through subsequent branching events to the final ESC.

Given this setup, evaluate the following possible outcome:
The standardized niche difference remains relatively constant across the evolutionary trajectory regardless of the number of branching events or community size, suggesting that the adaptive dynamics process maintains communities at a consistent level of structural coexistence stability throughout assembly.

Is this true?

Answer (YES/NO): NO